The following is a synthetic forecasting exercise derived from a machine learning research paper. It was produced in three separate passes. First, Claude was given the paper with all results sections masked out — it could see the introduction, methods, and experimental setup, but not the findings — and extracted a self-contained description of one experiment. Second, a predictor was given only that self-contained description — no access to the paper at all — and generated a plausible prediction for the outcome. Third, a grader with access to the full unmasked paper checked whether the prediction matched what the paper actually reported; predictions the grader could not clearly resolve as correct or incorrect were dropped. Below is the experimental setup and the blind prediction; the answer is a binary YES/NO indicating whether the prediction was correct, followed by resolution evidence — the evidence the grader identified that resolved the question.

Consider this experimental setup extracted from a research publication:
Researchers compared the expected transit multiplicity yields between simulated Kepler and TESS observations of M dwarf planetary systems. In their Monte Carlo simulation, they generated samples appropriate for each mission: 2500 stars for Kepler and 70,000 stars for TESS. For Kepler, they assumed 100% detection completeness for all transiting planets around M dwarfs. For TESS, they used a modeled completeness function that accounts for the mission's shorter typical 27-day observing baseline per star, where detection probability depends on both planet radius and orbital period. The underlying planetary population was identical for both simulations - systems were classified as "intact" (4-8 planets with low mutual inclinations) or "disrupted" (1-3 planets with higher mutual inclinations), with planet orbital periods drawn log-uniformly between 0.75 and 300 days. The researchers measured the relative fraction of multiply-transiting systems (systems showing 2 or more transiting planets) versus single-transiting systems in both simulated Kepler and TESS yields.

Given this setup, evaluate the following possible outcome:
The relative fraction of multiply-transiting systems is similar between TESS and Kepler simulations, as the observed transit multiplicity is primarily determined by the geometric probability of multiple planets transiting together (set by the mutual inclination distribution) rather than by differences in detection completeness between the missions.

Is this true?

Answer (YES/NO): NO